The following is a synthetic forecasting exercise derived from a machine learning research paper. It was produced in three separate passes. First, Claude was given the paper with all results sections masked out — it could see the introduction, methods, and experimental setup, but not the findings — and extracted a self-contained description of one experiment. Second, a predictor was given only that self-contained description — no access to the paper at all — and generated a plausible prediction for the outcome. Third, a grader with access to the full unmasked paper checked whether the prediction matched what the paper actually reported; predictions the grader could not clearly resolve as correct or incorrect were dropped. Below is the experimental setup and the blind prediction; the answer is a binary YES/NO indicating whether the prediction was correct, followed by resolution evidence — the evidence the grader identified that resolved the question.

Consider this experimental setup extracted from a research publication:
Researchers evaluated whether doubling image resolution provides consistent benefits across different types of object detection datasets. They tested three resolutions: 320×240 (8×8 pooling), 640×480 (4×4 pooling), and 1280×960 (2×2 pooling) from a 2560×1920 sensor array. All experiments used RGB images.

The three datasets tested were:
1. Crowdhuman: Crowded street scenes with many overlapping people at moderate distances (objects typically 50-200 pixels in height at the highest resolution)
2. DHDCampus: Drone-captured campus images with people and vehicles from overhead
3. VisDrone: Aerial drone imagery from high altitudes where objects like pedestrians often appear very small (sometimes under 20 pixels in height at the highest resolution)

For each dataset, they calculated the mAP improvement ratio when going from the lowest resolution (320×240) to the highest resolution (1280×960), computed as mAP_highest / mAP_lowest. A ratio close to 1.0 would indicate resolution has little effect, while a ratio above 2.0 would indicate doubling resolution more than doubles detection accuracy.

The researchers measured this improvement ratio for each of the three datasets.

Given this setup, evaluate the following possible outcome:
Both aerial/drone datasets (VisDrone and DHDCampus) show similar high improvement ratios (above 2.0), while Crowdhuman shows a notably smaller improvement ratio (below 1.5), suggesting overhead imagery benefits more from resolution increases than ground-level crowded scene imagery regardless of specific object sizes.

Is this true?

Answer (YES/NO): NO